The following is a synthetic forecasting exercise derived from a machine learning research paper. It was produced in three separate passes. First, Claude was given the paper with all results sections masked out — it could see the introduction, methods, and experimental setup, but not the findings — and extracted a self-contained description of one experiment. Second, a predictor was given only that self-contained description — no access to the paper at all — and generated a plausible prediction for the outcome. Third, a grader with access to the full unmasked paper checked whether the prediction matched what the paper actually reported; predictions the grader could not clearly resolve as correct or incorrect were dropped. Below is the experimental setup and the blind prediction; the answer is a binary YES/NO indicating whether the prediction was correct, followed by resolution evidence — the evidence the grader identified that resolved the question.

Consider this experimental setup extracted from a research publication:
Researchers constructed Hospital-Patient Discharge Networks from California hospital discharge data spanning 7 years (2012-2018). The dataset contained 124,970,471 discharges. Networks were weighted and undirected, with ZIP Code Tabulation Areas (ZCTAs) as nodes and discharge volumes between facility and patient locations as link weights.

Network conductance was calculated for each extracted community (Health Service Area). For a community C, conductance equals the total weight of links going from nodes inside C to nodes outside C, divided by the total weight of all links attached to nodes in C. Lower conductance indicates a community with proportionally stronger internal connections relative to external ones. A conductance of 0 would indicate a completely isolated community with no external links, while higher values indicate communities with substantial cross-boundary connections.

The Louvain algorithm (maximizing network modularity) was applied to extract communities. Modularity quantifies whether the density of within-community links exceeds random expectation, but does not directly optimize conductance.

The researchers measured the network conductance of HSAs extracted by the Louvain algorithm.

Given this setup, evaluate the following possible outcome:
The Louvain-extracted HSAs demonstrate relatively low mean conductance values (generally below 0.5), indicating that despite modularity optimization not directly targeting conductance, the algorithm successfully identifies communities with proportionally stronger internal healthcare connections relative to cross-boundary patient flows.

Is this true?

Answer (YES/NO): YES